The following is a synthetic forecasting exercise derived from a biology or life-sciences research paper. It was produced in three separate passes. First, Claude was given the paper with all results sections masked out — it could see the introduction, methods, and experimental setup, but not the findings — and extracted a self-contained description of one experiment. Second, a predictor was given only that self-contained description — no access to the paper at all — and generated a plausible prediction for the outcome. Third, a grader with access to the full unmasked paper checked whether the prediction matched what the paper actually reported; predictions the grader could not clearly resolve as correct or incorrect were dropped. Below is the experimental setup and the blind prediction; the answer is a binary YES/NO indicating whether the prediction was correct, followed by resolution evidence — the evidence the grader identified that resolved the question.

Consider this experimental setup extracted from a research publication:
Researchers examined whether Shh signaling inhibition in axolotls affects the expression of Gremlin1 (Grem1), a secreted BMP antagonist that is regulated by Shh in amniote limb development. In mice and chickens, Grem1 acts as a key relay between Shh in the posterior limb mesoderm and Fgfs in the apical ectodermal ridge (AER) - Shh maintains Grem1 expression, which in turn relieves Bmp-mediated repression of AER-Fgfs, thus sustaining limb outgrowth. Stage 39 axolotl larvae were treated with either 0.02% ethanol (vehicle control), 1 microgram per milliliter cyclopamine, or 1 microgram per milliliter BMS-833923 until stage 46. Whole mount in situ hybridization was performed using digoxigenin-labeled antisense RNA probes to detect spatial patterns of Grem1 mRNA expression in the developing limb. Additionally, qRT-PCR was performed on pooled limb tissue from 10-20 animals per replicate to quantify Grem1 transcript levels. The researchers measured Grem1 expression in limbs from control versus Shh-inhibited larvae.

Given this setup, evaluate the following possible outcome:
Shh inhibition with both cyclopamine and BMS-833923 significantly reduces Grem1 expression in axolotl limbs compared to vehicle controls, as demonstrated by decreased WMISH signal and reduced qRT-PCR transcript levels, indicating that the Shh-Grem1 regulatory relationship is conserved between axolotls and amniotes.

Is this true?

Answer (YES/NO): YES